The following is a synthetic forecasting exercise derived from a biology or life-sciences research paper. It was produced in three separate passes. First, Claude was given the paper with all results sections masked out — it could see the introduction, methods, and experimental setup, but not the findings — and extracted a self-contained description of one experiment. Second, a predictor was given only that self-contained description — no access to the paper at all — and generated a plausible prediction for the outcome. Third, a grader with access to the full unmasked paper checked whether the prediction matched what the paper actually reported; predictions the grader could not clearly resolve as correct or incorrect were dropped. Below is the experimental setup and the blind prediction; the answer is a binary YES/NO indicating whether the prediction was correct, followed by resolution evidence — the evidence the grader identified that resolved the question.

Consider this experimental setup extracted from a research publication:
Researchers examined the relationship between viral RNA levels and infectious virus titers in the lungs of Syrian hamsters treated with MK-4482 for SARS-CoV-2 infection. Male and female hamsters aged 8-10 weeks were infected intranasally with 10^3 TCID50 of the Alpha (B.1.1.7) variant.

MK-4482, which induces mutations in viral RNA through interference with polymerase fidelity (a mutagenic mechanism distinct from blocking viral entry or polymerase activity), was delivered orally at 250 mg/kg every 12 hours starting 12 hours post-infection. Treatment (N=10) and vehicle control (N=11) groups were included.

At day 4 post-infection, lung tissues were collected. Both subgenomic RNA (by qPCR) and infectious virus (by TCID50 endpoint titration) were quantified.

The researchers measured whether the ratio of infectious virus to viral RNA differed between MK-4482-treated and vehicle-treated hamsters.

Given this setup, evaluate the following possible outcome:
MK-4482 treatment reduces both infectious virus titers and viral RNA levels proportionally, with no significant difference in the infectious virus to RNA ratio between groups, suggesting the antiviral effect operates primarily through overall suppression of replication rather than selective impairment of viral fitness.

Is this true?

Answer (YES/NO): NO